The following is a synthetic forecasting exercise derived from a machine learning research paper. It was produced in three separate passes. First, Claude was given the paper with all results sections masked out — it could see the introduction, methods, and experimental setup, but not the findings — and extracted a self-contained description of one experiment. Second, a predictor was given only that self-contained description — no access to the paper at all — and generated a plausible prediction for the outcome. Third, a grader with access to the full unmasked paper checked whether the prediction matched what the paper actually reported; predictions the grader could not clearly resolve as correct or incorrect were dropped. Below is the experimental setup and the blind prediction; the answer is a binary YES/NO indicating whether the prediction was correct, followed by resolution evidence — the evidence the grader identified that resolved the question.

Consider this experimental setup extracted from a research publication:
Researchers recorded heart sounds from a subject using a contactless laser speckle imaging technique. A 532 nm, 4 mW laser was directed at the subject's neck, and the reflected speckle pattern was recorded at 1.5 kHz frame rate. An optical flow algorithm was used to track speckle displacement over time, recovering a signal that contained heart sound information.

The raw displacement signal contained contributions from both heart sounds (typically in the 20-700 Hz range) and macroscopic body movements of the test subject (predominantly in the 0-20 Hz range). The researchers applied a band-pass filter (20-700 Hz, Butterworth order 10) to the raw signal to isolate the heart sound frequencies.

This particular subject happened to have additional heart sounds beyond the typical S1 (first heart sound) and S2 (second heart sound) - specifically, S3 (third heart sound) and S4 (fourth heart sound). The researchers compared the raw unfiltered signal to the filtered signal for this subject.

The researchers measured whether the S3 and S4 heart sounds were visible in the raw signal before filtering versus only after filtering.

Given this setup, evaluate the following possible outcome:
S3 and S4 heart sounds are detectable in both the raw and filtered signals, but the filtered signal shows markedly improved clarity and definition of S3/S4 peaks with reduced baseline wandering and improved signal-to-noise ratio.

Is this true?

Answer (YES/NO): NO